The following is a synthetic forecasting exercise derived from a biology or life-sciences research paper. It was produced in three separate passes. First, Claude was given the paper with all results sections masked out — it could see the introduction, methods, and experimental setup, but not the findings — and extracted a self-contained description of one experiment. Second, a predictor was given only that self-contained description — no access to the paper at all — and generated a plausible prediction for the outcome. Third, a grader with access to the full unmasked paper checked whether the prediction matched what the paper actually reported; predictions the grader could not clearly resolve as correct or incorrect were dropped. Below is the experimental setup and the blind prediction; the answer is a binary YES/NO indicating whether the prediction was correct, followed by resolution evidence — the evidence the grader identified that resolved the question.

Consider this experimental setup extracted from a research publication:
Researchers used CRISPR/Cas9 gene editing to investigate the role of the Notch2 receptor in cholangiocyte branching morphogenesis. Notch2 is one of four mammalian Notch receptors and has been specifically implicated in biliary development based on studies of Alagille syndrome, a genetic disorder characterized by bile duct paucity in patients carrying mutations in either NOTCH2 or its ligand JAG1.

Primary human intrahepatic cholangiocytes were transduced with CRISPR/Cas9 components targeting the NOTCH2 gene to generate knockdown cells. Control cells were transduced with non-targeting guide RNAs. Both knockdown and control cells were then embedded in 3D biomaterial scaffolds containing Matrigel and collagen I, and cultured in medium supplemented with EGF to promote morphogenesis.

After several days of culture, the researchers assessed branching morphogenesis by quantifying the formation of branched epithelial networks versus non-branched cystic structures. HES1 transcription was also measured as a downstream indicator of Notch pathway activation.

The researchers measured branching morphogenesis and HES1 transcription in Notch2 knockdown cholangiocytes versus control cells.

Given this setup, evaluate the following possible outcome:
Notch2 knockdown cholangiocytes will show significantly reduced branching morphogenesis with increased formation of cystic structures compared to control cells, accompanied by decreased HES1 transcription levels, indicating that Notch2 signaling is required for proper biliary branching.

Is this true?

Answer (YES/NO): YES